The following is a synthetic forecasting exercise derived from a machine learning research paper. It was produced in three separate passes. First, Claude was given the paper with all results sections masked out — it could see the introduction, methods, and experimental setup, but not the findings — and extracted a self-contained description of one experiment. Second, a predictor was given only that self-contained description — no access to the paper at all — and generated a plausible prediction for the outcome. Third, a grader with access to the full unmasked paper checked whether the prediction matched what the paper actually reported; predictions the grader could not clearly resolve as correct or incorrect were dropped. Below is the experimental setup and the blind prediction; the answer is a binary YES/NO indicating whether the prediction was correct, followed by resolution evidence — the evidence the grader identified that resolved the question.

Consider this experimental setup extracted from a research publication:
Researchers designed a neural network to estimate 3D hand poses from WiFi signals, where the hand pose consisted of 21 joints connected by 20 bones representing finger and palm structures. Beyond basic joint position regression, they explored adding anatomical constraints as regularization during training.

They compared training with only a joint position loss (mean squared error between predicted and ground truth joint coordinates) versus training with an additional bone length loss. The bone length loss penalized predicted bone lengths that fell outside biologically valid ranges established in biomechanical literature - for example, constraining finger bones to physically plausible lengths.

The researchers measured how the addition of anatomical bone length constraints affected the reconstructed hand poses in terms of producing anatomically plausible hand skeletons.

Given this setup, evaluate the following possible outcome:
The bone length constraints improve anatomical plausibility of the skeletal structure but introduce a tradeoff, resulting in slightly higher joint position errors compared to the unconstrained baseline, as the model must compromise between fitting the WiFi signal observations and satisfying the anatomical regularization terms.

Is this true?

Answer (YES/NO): NO